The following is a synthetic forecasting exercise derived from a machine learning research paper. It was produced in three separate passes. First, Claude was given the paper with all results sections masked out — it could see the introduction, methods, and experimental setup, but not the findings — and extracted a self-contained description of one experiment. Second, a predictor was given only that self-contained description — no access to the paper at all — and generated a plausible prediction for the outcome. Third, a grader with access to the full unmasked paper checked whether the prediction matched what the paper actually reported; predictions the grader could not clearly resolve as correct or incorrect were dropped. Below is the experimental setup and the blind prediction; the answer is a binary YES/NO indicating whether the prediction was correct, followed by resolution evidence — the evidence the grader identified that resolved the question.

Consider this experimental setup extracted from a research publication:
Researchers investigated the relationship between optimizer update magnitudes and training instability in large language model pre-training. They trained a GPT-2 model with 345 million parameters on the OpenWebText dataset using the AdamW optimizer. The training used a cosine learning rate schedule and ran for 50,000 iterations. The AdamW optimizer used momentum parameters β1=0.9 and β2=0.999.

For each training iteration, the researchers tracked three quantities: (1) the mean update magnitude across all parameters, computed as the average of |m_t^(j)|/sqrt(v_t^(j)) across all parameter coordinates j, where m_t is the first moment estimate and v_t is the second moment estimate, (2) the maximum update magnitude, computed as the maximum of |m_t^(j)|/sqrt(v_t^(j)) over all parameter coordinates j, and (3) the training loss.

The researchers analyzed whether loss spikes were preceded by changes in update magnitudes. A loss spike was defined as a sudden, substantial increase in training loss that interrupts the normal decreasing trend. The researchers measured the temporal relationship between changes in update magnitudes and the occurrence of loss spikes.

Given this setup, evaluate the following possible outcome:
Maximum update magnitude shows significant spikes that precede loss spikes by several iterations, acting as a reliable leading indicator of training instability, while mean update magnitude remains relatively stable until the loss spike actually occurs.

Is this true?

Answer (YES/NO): NO